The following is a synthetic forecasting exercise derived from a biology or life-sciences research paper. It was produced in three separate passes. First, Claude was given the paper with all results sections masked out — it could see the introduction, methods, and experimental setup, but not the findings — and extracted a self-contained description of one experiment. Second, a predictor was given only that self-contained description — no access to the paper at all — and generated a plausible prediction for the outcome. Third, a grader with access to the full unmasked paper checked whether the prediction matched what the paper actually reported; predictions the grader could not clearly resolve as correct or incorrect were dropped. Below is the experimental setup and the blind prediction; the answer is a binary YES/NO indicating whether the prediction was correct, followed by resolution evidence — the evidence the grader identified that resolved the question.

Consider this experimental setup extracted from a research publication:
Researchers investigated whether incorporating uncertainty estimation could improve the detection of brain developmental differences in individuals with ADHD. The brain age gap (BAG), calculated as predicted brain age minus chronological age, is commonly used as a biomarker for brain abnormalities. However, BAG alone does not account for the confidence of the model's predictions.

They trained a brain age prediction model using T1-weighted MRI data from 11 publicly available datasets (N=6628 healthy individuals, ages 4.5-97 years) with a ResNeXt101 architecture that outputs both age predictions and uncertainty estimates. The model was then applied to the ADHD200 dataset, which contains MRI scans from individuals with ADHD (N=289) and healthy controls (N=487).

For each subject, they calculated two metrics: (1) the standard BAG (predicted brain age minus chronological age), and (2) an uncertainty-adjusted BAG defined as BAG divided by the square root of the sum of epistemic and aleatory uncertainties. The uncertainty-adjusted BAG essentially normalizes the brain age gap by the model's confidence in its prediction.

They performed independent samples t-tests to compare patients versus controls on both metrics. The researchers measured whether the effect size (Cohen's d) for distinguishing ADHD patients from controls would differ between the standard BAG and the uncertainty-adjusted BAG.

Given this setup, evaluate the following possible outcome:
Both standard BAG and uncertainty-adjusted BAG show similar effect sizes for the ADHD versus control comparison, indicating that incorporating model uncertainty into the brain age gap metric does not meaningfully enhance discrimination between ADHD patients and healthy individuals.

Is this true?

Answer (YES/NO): NO